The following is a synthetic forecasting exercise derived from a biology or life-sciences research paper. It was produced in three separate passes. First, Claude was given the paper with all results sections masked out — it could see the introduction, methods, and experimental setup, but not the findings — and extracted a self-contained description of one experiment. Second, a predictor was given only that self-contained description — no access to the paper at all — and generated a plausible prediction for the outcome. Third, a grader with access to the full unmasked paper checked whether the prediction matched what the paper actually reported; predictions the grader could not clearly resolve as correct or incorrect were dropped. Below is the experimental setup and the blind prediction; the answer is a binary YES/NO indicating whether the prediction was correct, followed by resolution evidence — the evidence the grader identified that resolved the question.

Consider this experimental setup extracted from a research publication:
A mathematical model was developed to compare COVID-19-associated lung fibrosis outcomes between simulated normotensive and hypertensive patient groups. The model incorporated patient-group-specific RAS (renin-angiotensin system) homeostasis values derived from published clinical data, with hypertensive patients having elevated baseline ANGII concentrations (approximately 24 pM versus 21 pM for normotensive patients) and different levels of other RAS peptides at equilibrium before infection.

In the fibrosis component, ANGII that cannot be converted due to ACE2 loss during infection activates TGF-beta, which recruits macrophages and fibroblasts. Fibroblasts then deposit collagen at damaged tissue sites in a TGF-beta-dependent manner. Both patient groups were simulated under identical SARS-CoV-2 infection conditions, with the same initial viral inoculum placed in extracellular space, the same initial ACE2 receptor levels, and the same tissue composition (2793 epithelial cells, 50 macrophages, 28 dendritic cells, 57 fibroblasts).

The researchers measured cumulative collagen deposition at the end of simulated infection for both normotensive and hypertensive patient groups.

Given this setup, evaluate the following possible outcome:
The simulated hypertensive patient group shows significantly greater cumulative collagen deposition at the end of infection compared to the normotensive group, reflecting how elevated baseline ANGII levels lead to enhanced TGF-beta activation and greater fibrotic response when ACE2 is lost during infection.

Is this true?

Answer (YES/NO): YES